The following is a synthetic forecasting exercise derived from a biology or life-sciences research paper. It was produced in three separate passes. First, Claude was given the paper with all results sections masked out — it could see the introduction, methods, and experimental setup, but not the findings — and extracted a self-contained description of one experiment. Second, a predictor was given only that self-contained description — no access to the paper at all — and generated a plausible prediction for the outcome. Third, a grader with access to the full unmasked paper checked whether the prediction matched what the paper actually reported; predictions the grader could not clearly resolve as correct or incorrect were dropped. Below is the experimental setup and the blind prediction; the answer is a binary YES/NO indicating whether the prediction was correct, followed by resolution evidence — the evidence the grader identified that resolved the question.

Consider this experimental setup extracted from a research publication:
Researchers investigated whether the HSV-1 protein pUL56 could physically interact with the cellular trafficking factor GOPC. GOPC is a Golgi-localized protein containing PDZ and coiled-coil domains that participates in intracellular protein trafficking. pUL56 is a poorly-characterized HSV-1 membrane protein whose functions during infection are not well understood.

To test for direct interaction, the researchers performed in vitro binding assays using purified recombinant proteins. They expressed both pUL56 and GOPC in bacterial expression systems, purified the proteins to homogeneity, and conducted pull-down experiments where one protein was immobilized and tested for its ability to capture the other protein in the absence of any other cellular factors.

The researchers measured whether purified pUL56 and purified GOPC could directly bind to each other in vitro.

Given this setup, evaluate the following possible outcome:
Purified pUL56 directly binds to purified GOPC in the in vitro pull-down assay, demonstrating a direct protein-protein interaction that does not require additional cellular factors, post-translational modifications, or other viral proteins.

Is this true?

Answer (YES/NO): YES